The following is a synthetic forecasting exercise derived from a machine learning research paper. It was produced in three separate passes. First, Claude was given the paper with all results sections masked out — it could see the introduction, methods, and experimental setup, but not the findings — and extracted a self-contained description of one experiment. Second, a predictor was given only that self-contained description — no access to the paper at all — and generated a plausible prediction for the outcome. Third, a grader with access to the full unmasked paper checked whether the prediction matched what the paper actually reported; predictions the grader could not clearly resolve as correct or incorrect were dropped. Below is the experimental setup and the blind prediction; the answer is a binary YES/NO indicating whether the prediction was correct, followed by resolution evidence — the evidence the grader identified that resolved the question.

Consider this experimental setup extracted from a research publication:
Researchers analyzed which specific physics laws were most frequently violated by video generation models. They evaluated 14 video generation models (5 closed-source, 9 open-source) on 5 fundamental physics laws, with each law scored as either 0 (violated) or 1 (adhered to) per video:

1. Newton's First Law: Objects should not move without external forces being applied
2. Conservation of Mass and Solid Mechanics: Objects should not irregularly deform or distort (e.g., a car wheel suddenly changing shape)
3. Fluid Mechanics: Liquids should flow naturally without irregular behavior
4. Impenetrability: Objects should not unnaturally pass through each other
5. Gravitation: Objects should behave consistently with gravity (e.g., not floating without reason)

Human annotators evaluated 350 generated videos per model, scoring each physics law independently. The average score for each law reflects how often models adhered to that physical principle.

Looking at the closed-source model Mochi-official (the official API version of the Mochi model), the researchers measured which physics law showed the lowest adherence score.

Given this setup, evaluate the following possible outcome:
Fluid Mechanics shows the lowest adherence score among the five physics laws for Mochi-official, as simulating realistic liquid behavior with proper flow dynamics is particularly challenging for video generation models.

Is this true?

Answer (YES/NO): NO